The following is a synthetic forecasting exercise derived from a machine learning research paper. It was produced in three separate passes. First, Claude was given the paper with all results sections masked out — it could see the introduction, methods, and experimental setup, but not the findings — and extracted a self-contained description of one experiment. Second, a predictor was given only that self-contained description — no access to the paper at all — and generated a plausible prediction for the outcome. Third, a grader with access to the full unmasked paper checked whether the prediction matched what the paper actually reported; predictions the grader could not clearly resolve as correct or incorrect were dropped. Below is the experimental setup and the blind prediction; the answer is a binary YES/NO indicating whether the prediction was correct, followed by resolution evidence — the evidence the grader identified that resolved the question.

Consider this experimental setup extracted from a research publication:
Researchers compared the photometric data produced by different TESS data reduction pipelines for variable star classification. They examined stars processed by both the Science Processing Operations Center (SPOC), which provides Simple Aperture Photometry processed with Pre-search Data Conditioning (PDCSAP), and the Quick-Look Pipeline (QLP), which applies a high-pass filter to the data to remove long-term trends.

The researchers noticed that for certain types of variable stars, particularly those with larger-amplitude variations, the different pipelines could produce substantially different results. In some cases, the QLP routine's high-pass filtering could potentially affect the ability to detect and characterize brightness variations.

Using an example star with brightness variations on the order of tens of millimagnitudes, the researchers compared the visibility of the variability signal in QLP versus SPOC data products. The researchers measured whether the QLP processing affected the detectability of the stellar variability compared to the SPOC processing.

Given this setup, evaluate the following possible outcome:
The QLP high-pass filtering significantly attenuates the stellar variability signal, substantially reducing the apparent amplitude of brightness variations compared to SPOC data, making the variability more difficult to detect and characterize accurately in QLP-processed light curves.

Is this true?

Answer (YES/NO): NO